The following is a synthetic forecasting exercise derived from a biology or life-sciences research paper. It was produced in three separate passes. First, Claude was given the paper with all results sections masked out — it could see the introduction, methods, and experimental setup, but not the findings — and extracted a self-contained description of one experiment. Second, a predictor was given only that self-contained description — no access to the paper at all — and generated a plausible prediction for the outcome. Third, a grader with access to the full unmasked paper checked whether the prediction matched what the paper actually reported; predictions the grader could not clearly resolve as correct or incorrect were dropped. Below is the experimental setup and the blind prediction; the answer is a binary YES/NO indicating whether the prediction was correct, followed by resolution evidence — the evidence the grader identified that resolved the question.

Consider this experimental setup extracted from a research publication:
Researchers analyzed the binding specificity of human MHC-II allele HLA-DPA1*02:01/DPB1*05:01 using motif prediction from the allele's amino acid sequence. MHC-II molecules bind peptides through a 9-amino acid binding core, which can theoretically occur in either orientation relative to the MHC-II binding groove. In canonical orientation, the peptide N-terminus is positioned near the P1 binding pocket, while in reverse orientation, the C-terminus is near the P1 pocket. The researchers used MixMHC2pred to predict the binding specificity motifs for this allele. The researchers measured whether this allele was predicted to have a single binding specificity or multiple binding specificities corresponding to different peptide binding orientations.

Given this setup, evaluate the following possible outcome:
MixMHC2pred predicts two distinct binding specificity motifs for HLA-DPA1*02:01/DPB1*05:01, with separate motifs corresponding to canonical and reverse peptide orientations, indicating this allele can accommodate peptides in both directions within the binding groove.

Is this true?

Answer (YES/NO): YES